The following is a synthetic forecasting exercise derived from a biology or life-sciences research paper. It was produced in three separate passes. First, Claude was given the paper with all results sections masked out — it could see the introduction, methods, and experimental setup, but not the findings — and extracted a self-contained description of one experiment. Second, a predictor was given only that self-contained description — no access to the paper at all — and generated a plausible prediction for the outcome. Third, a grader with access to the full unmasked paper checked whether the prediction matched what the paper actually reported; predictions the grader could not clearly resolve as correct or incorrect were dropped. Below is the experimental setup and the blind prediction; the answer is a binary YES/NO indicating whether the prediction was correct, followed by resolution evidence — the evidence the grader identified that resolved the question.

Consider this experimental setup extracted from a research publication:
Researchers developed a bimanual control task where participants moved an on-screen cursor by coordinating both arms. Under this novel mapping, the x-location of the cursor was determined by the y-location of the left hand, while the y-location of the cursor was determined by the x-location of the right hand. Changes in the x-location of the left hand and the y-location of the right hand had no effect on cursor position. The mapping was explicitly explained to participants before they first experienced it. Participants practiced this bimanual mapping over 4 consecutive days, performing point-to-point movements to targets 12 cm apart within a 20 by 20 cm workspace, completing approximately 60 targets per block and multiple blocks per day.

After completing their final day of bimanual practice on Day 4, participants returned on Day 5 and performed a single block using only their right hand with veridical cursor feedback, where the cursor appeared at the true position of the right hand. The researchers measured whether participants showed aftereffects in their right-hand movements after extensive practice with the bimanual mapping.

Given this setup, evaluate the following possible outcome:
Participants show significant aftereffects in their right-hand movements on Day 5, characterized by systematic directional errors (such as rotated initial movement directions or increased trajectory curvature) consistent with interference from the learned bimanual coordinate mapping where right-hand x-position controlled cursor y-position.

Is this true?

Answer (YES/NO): NO